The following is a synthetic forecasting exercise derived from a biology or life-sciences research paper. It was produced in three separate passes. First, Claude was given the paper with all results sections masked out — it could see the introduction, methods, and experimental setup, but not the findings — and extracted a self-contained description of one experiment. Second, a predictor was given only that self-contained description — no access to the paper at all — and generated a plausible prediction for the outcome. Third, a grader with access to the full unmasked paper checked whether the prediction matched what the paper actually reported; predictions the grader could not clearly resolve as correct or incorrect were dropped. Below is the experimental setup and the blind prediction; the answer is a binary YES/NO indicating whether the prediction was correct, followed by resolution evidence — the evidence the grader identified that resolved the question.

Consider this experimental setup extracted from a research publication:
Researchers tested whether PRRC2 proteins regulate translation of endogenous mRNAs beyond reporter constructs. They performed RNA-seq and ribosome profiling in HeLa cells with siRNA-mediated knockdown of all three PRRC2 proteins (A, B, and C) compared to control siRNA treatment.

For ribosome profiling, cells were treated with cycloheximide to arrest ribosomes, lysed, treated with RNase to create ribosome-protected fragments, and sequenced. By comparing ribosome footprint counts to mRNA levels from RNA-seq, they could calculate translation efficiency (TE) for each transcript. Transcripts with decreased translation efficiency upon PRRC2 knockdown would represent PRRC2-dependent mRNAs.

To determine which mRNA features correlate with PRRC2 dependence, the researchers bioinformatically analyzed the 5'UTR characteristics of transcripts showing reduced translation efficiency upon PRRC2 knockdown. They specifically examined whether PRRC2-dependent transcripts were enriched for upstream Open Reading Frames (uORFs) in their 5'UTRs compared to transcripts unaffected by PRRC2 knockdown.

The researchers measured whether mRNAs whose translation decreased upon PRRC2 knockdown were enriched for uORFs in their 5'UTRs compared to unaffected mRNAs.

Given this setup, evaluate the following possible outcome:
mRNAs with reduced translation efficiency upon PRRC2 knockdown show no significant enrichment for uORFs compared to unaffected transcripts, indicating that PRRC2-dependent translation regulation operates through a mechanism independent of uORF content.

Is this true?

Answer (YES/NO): NO